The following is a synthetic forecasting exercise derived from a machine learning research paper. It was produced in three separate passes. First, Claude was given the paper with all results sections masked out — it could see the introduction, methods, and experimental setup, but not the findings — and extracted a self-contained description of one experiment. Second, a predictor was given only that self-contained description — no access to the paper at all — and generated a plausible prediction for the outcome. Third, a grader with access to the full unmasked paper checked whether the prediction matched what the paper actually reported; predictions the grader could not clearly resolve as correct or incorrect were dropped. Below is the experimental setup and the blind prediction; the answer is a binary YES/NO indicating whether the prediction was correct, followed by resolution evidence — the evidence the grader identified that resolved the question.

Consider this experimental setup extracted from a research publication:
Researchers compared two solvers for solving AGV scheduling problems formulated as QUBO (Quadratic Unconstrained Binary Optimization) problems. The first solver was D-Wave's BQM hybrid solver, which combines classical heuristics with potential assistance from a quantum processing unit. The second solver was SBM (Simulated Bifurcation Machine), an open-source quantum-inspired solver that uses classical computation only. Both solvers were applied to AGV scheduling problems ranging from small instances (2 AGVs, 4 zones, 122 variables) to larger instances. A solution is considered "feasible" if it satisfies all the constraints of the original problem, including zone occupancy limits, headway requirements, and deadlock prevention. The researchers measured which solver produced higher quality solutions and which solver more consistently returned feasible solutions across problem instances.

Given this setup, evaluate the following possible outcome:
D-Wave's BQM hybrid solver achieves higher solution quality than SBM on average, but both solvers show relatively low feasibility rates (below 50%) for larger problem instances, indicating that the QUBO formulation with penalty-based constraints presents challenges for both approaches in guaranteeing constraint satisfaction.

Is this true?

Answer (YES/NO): NO